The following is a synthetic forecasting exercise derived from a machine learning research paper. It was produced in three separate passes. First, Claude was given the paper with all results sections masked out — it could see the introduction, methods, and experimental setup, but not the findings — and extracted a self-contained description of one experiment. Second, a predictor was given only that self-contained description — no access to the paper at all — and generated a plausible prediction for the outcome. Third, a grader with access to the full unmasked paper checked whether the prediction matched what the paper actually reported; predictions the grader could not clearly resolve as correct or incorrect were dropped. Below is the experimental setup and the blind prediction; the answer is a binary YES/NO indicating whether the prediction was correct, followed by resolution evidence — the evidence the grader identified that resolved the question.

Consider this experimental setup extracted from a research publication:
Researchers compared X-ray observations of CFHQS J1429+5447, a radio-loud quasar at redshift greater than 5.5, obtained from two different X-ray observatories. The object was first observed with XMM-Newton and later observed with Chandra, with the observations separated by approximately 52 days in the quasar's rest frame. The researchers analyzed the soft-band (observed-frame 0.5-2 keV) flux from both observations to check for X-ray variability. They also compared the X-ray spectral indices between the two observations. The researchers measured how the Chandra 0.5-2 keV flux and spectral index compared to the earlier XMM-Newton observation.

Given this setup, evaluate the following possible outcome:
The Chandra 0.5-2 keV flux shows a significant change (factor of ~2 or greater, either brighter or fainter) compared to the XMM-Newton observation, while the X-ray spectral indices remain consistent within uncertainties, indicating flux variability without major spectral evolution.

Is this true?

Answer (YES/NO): NO